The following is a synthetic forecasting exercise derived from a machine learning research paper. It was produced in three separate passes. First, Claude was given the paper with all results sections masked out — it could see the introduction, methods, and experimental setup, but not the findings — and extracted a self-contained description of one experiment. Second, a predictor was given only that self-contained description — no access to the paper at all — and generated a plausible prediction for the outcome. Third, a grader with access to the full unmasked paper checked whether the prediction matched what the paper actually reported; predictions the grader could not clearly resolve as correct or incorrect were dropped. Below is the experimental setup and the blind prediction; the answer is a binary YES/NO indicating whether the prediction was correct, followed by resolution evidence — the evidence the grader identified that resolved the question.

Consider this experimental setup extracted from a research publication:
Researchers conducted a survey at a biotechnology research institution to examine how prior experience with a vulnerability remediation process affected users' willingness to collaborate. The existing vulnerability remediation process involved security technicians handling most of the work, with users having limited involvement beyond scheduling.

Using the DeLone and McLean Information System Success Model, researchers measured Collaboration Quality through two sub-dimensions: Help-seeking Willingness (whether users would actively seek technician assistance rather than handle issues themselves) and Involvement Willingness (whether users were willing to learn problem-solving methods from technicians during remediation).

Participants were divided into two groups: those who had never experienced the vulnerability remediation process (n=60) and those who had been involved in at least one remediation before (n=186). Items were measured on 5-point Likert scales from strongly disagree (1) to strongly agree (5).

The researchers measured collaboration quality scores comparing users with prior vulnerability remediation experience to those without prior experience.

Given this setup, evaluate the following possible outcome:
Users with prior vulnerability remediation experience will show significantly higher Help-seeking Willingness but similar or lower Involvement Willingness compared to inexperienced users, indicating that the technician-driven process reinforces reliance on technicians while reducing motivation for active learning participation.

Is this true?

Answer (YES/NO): NO